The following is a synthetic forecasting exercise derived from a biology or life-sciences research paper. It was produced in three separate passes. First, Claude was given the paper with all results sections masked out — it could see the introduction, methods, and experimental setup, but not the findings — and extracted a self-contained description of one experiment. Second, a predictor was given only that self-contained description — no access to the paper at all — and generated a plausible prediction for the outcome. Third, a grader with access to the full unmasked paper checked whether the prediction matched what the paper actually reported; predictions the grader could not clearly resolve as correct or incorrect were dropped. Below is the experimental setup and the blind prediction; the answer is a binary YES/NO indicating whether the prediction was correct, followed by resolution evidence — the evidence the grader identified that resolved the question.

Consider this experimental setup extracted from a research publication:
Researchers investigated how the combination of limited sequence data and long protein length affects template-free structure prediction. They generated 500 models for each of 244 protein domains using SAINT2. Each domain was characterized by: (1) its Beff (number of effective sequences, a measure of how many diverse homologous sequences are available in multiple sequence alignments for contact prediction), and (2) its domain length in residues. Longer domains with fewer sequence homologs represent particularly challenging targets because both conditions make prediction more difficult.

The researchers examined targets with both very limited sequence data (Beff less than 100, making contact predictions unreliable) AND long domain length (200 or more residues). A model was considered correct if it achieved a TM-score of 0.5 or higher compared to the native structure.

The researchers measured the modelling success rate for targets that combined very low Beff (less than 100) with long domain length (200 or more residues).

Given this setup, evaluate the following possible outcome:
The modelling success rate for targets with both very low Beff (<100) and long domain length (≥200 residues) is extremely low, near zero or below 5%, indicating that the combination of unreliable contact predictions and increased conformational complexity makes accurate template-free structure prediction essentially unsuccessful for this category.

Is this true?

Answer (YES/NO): YES